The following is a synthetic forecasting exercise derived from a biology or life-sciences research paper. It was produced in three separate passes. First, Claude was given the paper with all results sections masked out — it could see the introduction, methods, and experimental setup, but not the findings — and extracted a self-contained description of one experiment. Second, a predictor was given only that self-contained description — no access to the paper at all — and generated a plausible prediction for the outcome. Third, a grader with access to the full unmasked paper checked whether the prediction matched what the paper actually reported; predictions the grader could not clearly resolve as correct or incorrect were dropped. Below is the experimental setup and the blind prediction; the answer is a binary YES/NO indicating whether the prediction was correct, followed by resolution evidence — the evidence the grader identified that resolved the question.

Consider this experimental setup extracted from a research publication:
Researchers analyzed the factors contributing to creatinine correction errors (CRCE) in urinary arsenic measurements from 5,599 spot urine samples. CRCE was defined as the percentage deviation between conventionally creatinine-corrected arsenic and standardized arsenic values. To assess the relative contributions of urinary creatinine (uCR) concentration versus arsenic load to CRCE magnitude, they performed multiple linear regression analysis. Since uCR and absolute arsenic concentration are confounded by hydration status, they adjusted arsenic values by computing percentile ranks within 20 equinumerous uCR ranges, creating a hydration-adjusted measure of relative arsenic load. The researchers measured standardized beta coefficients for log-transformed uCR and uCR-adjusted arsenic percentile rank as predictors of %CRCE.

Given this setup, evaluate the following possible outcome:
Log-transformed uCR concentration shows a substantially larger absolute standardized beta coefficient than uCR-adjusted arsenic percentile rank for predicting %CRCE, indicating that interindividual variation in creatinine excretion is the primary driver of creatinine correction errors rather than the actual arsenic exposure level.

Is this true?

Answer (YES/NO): YES